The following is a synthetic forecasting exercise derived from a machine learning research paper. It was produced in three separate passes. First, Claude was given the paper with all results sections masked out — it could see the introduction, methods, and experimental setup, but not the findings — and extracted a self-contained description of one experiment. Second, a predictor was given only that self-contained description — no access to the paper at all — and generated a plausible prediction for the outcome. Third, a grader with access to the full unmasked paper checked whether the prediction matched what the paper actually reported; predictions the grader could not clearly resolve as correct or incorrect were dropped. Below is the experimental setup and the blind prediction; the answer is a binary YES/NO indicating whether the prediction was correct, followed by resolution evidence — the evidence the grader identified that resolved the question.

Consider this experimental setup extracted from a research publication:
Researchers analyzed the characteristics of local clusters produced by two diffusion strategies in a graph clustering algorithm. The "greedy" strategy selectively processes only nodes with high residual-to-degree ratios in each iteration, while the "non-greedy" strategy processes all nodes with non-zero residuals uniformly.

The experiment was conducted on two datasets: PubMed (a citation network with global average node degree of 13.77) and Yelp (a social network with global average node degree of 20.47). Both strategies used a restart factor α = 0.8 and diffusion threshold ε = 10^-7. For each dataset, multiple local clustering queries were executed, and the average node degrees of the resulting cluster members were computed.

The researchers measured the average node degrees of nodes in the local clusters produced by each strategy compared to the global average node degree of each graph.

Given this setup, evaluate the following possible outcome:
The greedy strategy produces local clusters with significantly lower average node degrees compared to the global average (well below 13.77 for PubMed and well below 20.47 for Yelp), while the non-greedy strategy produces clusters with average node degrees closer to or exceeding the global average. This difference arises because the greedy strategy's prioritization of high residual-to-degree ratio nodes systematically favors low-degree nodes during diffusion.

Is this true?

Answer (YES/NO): NO